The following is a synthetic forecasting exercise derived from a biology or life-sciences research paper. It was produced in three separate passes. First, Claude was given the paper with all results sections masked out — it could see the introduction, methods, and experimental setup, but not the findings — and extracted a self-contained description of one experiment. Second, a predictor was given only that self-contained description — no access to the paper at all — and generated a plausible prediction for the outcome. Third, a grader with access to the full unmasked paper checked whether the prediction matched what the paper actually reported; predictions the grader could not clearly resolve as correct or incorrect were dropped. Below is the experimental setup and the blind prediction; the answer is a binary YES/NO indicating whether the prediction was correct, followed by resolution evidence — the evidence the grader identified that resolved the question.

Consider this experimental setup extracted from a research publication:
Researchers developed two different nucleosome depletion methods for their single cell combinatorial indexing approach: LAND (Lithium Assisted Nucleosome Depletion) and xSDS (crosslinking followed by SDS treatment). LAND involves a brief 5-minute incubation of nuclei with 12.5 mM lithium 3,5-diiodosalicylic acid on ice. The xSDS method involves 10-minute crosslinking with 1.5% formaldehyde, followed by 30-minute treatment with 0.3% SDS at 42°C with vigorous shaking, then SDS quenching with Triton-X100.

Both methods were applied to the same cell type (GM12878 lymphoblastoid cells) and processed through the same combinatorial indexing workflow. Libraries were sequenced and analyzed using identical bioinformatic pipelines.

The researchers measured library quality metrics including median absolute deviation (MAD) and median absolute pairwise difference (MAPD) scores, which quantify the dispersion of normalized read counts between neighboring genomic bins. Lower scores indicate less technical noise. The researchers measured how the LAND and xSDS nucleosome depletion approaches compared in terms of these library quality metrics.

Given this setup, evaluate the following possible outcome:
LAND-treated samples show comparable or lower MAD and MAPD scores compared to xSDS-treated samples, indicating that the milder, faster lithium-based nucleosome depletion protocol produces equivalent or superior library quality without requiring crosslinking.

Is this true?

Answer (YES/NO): NO